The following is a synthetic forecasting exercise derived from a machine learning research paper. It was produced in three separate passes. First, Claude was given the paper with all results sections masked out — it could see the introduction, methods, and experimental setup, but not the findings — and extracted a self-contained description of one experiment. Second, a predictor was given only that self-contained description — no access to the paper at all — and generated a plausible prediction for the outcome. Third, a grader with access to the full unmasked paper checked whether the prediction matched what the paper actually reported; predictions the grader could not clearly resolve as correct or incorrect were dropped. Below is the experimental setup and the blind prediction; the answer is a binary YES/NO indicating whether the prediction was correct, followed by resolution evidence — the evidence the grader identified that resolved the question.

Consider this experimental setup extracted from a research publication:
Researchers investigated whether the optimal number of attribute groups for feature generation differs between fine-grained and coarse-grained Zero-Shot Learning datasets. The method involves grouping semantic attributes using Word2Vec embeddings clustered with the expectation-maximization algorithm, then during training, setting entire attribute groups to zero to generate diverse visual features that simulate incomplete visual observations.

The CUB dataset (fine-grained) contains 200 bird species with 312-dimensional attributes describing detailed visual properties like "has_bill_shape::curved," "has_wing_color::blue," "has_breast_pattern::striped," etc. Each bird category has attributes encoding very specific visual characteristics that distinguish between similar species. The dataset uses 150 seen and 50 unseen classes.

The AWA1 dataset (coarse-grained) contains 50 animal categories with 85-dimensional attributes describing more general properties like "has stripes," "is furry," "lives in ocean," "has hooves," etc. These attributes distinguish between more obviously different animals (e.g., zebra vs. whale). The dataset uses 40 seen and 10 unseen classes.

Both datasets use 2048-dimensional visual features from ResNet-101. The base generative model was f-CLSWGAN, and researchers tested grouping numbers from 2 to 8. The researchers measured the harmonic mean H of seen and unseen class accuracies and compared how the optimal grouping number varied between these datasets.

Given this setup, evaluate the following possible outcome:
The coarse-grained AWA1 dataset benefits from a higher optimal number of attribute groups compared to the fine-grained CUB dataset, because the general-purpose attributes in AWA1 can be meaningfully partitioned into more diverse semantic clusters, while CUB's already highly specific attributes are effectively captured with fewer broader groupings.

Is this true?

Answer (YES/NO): NO